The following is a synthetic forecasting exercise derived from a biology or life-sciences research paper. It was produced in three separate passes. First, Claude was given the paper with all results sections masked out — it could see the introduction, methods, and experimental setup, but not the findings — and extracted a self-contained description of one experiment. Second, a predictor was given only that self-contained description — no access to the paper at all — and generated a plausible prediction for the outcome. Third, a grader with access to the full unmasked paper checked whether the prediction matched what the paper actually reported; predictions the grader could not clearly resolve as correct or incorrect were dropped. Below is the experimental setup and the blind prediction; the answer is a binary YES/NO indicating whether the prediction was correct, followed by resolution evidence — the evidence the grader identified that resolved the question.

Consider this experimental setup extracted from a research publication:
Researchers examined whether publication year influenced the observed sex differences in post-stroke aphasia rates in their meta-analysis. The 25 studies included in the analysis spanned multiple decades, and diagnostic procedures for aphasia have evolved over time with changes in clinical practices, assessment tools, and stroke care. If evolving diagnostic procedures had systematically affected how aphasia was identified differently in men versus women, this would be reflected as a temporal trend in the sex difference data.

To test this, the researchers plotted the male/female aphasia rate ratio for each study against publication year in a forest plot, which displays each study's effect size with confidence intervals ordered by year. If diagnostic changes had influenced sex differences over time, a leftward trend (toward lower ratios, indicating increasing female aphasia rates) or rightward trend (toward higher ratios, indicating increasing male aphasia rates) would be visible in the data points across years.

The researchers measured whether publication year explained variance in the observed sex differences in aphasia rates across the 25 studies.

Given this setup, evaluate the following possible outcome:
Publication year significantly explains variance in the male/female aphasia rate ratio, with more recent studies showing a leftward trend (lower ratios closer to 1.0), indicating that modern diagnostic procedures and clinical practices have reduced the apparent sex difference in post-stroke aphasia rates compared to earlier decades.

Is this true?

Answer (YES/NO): NO